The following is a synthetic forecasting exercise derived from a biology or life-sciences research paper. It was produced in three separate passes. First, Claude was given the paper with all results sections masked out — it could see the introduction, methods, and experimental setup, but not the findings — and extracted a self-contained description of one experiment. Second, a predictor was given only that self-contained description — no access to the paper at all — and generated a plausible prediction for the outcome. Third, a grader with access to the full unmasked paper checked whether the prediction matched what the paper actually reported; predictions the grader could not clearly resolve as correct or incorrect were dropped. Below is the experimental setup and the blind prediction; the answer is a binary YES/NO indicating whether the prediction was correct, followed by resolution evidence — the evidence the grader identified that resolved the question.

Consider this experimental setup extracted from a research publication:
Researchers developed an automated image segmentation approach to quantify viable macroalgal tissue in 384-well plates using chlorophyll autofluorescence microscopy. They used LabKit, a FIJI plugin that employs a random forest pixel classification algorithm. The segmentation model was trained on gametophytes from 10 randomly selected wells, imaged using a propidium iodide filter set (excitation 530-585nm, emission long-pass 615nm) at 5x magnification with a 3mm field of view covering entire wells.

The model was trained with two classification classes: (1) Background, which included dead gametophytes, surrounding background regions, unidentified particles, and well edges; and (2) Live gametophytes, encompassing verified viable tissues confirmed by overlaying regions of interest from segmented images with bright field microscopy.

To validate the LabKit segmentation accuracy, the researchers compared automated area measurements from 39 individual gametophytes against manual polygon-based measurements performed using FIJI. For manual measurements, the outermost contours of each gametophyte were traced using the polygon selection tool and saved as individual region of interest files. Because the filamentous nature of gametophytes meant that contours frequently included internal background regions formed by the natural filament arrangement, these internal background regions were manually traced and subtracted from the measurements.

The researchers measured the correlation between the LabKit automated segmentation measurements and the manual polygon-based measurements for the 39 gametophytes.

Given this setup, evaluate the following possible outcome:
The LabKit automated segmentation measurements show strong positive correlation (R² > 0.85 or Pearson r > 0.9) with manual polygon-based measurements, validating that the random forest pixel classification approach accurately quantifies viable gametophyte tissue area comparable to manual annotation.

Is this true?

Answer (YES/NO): YES